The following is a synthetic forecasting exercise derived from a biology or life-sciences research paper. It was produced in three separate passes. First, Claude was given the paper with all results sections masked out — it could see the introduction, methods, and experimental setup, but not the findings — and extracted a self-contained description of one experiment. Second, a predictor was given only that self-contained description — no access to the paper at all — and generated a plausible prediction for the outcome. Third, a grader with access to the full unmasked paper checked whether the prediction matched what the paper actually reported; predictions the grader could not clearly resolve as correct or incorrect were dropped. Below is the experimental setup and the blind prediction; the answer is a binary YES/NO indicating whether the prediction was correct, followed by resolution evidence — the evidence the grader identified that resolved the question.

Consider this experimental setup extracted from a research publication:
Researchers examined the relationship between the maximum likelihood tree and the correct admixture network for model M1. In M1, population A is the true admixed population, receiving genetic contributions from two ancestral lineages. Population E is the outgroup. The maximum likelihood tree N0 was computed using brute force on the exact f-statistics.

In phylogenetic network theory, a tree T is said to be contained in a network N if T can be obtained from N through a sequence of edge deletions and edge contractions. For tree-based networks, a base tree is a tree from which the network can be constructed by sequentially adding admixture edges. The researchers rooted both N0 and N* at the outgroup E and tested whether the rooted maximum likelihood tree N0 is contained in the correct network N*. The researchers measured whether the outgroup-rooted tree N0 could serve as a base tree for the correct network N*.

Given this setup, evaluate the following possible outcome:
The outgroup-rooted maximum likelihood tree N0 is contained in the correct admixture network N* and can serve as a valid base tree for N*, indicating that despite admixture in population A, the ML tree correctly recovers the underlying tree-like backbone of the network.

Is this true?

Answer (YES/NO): NO